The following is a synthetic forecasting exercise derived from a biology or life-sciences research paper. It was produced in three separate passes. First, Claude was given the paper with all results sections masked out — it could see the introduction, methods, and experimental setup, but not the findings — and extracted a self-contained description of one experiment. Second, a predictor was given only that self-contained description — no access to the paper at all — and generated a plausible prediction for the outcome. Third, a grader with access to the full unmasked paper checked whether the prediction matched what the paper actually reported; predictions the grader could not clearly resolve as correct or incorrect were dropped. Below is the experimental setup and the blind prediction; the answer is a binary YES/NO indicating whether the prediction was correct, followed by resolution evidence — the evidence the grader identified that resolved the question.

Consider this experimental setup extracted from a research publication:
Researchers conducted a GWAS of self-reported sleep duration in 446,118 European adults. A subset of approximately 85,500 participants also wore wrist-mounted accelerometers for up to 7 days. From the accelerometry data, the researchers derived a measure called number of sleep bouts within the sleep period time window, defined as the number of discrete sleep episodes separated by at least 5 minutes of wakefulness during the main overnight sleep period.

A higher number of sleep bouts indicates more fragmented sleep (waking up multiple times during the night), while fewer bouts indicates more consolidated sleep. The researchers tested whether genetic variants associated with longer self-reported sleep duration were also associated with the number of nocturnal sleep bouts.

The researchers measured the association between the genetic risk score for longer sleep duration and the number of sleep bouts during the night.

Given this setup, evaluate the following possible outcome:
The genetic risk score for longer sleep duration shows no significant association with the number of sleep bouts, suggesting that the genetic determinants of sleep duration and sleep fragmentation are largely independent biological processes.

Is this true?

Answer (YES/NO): NO